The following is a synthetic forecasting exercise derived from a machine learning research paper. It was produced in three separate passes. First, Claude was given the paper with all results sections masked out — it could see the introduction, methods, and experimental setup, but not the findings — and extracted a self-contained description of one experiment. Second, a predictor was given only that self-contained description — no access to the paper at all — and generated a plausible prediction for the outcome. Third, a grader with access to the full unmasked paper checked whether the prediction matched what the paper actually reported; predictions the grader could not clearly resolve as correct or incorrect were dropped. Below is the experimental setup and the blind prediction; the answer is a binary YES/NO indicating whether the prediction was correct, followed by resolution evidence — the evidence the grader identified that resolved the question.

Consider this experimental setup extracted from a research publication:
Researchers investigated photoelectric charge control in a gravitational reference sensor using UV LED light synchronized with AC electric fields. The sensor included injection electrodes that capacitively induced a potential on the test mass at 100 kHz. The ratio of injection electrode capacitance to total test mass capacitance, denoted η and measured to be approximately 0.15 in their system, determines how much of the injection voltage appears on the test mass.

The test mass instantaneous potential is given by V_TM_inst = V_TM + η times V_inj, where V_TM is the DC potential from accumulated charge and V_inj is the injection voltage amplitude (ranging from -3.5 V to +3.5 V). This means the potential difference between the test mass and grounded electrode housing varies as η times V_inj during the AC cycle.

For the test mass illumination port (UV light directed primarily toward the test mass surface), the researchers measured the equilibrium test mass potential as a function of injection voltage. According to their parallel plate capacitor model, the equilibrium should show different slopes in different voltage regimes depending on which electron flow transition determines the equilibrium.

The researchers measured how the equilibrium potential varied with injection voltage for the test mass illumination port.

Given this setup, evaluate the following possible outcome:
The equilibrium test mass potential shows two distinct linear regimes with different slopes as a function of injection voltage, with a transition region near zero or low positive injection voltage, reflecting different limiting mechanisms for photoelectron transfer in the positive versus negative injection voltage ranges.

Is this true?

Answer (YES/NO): YES